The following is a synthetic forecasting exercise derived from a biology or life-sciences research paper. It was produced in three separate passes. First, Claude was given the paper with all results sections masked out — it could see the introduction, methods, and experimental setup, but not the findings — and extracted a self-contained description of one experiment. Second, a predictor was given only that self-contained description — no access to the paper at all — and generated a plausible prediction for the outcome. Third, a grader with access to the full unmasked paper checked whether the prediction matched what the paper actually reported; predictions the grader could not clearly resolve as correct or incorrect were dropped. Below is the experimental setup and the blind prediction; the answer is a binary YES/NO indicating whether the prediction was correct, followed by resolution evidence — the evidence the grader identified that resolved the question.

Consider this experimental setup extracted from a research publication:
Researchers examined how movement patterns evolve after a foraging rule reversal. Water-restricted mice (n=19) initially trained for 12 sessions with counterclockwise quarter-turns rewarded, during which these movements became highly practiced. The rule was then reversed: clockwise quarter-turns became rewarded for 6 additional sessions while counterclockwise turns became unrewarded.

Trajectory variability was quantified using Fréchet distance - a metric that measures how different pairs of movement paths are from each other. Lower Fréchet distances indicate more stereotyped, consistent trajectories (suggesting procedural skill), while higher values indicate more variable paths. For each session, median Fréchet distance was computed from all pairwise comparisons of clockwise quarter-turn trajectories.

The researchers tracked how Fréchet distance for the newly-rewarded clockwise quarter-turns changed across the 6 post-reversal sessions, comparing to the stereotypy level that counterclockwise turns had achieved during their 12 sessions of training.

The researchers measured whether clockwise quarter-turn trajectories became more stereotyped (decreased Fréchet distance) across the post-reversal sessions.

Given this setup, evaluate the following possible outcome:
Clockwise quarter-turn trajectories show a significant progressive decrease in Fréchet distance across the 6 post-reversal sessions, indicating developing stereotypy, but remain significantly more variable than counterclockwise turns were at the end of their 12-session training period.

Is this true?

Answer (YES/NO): NO